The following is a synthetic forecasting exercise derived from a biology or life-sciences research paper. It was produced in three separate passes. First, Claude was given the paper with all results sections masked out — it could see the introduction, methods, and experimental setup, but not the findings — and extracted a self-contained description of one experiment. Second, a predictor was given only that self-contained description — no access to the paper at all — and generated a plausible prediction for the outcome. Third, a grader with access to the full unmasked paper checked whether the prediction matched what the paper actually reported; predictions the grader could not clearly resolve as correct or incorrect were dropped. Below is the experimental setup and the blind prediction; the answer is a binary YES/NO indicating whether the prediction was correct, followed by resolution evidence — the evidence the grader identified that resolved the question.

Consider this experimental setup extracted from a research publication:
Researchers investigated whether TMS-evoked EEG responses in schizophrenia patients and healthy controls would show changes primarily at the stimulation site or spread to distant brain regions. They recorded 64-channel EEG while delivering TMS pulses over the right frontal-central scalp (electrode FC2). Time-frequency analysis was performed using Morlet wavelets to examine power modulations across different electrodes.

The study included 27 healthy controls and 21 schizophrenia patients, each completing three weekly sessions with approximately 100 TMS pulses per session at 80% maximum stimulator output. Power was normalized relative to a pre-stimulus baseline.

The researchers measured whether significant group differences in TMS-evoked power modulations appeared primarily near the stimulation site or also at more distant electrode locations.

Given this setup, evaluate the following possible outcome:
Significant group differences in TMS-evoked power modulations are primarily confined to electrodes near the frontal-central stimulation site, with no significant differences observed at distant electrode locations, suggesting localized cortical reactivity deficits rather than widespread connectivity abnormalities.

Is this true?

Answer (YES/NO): NO